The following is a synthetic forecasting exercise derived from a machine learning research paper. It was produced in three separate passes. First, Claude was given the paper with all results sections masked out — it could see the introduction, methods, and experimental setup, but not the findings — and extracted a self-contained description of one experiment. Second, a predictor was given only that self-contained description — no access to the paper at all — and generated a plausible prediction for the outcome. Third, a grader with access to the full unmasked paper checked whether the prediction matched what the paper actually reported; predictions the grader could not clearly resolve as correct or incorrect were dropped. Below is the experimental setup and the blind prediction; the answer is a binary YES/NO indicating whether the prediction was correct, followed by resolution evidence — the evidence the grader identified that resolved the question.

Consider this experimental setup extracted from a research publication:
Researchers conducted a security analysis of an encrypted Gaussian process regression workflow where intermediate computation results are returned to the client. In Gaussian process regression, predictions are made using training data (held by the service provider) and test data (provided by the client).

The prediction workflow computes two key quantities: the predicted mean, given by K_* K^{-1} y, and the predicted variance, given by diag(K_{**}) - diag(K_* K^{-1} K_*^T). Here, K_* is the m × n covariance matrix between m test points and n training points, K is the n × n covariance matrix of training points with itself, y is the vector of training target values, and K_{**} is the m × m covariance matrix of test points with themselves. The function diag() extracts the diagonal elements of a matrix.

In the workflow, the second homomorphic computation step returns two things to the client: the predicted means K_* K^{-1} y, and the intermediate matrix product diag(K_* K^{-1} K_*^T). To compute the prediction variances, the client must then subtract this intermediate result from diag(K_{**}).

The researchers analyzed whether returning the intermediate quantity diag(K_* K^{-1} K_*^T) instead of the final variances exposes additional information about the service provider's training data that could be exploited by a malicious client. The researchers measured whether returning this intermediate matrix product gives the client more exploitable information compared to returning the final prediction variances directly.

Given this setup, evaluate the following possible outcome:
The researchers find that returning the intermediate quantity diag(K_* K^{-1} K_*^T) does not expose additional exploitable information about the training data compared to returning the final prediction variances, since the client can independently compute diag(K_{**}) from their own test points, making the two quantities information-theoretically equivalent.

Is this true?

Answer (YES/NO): YES